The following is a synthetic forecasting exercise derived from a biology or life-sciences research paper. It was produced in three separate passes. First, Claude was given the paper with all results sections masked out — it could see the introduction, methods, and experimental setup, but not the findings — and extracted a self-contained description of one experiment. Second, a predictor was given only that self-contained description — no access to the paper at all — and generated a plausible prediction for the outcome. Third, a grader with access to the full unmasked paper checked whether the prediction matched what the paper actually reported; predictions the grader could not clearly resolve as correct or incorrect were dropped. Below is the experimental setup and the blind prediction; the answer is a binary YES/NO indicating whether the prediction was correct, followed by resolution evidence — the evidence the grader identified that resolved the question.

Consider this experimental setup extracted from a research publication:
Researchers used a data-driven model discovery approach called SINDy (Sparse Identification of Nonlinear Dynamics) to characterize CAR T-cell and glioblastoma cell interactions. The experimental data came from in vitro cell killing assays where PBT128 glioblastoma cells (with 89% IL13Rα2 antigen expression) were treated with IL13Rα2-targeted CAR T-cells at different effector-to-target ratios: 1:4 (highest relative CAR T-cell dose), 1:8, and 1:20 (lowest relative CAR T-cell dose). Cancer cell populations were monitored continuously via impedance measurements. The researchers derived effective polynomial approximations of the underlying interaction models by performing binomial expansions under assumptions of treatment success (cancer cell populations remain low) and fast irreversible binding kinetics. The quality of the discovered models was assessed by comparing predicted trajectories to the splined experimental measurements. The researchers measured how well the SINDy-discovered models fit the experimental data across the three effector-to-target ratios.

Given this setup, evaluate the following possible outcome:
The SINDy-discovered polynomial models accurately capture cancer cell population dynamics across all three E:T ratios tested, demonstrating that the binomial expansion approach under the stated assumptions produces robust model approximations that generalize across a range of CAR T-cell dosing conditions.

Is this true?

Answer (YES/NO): NO